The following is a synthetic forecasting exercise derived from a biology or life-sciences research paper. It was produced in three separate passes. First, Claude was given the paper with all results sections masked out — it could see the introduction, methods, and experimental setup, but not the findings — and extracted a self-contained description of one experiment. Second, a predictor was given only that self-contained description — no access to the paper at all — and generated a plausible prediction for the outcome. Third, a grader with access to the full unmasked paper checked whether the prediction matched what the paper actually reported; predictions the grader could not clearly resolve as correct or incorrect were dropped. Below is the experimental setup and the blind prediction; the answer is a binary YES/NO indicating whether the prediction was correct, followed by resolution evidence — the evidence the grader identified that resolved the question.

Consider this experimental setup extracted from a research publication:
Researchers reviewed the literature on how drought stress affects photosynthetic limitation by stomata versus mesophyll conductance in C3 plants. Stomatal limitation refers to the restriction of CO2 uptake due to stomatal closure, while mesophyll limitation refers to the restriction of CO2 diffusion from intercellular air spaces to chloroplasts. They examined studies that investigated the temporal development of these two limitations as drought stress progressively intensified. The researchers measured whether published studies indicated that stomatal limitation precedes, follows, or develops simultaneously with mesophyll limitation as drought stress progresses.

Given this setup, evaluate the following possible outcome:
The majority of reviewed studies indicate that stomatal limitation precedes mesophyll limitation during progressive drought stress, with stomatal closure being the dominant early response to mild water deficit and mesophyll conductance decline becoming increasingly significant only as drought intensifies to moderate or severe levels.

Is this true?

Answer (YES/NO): YES